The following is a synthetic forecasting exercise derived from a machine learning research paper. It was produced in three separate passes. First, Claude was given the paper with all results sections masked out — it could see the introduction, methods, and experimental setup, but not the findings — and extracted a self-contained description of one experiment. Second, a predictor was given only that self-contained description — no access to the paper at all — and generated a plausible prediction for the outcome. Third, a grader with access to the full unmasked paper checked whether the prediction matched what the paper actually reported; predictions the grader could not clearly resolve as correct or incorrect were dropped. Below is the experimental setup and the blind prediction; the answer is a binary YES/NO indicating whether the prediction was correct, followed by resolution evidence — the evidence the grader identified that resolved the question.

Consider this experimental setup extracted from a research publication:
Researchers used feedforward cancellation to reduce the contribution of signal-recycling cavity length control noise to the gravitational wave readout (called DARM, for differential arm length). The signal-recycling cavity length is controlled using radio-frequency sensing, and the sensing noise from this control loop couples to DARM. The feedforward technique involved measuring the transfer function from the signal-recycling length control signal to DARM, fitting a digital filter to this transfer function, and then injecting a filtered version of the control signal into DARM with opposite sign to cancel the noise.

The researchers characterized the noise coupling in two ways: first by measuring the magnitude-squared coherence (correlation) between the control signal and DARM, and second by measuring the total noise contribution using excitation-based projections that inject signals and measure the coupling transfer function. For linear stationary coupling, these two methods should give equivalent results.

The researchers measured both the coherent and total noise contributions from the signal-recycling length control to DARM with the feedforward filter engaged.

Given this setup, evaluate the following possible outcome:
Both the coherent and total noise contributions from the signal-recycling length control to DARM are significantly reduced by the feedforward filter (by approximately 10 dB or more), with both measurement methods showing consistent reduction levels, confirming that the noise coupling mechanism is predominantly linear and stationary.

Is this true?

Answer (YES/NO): NO